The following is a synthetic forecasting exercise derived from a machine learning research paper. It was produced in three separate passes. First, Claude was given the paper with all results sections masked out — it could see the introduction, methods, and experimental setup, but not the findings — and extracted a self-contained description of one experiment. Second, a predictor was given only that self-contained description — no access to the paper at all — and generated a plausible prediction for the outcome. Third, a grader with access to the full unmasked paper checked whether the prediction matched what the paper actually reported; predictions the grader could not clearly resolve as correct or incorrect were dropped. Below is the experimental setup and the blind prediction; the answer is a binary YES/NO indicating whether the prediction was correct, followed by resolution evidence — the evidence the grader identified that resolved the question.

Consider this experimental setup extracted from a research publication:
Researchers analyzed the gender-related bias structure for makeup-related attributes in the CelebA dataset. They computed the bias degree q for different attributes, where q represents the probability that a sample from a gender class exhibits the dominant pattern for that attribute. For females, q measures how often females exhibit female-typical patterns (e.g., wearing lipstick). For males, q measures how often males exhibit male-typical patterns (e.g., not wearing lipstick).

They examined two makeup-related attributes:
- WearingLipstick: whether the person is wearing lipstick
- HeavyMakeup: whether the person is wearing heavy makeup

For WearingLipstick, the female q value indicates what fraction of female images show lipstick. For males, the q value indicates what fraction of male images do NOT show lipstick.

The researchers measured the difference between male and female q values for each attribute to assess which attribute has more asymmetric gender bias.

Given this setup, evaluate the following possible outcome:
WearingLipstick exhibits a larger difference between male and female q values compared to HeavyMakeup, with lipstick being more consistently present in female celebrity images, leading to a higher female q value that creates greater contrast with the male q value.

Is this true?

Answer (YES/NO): NO